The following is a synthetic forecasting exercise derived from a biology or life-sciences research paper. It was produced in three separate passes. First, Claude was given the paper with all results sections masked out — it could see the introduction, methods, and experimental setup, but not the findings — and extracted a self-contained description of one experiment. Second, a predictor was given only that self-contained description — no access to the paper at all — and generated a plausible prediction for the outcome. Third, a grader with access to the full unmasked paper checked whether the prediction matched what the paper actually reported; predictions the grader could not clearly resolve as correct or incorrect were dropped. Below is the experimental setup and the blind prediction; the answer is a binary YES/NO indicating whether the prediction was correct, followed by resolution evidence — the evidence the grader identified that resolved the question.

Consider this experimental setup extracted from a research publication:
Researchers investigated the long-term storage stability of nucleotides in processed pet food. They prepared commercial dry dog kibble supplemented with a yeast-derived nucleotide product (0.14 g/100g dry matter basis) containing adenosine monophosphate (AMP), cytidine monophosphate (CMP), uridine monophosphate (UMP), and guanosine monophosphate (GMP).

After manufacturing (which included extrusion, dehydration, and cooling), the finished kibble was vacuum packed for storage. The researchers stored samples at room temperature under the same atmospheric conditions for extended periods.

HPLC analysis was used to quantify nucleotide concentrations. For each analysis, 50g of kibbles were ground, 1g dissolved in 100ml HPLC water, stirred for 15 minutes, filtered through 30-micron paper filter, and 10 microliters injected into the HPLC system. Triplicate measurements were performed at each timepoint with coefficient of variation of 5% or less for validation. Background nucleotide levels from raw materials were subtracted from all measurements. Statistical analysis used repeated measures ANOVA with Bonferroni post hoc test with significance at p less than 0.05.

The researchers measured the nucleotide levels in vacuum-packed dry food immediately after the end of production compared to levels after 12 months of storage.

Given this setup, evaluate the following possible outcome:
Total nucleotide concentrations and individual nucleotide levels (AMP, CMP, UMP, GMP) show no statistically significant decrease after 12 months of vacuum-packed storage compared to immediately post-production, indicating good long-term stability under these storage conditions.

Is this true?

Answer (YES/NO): YES